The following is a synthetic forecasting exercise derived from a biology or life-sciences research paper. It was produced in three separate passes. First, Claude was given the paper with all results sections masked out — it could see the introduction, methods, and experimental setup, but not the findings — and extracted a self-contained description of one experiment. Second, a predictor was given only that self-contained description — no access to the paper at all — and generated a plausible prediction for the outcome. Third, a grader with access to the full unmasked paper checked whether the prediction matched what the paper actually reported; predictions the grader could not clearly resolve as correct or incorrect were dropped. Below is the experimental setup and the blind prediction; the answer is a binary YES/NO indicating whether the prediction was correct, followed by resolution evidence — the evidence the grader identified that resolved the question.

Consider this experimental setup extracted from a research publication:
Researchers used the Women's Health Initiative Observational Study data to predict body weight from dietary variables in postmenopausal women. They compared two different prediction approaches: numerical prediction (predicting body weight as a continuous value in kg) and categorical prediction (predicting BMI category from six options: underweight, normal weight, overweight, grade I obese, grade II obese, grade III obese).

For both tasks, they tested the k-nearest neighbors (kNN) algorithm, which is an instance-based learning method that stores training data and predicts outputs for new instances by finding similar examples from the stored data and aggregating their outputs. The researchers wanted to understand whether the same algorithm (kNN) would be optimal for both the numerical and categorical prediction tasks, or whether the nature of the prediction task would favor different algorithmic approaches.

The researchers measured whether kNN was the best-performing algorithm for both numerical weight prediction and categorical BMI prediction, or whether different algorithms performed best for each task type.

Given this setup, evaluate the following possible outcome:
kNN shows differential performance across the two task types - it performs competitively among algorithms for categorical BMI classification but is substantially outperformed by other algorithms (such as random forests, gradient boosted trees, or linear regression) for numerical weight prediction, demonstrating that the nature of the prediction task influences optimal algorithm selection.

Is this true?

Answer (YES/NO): NO